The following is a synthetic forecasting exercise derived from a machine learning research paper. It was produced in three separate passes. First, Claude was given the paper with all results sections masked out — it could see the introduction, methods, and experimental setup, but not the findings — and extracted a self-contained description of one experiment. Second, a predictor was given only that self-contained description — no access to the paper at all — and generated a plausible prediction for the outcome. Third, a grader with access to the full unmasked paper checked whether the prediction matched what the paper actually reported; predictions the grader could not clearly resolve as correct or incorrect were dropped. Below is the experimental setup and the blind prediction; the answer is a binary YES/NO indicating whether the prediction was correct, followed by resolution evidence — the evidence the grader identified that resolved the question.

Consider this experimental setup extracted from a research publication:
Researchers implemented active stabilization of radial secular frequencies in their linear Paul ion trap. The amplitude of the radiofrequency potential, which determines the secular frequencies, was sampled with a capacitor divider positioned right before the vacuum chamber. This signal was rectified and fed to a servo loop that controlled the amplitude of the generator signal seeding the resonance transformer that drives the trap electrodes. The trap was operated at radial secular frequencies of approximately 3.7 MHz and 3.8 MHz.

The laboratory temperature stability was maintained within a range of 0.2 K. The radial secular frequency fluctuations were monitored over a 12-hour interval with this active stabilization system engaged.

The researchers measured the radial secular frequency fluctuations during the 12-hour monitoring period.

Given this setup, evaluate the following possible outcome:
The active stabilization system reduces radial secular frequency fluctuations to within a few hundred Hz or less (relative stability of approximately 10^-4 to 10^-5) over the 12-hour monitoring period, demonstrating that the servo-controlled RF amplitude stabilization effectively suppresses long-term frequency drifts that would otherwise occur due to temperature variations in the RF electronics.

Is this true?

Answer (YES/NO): YES